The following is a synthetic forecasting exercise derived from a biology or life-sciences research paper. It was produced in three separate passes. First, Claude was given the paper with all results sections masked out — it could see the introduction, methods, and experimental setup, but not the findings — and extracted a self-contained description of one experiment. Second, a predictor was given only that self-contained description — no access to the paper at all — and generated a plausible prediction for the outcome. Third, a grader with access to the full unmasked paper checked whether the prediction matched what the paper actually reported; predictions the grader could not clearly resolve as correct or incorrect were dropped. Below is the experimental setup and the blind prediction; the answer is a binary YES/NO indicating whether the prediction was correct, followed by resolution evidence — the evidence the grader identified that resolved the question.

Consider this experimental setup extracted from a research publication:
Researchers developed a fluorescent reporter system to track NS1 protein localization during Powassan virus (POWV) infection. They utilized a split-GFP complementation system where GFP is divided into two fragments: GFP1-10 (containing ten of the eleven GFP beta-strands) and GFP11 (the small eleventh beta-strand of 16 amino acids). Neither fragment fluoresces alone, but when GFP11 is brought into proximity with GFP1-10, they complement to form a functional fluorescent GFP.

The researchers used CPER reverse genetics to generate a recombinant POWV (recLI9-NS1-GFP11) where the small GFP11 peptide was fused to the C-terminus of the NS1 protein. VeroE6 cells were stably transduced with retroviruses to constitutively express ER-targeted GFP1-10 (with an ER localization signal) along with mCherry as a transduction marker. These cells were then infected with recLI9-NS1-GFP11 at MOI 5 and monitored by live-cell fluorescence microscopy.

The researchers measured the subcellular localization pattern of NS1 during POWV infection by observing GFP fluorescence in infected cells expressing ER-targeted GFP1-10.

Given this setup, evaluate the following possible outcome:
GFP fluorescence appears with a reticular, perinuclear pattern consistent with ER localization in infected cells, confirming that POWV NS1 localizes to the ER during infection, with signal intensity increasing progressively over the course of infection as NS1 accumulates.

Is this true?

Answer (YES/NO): YES